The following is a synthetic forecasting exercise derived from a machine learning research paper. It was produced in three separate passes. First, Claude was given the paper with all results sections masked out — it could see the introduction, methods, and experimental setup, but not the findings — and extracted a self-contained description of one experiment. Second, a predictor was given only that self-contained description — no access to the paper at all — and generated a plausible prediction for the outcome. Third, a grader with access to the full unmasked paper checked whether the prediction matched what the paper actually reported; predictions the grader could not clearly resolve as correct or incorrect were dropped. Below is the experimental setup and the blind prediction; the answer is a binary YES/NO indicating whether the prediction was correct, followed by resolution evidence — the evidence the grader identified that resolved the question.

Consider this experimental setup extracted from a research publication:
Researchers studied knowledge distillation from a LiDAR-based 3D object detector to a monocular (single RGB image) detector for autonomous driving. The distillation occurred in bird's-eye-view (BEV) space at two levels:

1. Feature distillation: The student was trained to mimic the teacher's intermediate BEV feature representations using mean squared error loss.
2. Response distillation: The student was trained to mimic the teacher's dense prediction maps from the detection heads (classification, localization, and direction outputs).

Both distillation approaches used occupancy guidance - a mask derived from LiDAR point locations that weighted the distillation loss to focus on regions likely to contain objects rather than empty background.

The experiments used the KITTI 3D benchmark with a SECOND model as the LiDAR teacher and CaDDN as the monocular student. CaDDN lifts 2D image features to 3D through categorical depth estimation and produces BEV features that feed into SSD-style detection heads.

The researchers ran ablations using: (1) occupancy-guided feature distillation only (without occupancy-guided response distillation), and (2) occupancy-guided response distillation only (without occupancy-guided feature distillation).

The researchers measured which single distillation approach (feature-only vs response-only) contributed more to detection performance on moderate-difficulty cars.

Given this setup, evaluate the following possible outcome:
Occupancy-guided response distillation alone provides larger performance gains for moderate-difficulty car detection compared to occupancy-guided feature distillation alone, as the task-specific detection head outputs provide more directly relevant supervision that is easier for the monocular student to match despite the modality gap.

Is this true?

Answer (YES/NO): NO